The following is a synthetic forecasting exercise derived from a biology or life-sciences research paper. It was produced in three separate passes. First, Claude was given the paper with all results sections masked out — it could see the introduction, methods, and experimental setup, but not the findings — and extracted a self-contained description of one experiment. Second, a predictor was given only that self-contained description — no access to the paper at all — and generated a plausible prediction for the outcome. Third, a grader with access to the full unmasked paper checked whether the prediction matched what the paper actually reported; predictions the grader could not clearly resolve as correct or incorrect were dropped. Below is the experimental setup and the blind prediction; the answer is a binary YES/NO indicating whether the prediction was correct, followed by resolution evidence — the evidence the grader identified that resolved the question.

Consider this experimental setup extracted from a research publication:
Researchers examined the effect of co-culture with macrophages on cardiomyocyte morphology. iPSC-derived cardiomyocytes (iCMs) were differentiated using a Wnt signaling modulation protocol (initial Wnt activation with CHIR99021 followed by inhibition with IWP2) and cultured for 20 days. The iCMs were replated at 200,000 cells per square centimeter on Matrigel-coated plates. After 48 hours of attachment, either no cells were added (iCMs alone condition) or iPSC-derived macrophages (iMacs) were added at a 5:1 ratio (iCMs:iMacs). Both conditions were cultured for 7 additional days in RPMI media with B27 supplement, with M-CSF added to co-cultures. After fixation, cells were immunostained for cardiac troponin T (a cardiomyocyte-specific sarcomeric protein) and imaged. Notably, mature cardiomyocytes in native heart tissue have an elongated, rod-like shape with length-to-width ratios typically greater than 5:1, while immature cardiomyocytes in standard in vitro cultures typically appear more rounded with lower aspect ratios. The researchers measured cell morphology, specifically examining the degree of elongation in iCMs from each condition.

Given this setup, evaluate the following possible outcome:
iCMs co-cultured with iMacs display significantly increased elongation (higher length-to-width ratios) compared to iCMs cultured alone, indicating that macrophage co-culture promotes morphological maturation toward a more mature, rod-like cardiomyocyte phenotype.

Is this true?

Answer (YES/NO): YES